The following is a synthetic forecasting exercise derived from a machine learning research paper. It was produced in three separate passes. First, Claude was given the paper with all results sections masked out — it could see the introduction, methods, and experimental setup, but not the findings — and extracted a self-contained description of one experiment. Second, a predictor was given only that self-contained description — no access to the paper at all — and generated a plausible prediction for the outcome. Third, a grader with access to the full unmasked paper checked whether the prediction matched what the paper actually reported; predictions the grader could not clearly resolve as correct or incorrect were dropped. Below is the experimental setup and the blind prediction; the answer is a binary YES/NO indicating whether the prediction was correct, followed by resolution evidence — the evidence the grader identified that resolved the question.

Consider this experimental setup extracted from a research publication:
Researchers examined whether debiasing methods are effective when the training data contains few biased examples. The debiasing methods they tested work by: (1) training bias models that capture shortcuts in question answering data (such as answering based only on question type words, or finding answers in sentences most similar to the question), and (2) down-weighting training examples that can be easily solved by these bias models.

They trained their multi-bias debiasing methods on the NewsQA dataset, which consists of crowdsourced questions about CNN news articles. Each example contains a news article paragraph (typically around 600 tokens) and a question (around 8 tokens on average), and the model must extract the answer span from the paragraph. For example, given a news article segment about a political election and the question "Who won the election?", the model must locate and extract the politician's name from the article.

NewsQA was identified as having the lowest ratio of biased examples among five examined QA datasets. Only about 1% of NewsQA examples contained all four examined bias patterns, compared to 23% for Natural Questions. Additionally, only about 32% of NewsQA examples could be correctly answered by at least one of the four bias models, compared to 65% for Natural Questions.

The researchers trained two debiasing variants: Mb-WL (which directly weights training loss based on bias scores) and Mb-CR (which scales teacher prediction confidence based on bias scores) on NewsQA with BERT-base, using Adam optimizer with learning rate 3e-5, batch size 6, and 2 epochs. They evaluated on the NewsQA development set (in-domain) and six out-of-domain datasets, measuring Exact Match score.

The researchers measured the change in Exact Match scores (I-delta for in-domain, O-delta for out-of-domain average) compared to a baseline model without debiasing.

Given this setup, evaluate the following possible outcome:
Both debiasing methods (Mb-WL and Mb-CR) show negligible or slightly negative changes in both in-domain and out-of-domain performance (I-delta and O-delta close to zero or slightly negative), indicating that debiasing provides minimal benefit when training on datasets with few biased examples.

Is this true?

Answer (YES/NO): NO